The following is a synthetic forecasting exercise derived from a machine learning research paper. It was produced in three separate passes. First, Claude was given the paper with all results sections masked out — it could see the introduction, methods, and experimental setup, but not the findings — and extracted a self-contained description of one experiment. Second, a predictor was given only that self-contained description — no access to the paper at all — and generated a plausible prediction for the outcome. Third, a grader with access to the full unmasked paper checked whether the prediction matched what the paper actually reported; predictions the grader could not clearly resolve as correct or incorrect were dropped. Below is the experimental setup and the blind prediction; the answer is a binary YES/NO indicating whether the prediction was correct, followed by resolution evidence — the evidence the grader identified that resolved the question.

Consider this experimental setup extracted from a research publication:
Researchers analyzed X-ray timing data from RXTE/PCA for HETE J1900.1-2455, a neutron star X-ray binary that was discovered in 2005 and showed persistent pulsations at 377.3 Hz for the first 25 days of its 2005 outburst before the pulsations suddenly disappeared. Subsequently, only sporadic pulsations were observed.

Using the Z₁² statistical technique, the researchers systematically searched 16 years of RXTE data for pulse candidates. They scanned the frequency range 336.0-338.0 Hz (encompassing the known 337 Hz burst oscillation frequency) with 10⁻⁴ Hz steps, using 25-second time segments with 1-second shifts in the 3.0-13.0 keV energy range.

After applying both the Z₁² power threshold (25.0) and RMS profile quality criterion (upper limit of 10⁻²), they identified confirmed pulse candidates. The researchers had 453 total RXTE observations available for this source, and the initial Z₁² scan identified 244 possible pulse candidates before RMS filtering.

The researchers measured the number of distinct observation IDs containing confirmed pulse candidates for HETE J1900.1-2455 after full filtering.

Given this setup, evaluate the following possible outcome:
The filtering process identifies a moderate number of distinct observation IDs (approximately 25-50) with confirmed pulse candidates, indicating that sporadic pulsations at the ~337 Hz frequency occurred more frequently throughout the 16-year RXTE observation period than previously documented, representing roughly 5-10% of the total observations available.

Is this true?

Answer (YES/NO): YES